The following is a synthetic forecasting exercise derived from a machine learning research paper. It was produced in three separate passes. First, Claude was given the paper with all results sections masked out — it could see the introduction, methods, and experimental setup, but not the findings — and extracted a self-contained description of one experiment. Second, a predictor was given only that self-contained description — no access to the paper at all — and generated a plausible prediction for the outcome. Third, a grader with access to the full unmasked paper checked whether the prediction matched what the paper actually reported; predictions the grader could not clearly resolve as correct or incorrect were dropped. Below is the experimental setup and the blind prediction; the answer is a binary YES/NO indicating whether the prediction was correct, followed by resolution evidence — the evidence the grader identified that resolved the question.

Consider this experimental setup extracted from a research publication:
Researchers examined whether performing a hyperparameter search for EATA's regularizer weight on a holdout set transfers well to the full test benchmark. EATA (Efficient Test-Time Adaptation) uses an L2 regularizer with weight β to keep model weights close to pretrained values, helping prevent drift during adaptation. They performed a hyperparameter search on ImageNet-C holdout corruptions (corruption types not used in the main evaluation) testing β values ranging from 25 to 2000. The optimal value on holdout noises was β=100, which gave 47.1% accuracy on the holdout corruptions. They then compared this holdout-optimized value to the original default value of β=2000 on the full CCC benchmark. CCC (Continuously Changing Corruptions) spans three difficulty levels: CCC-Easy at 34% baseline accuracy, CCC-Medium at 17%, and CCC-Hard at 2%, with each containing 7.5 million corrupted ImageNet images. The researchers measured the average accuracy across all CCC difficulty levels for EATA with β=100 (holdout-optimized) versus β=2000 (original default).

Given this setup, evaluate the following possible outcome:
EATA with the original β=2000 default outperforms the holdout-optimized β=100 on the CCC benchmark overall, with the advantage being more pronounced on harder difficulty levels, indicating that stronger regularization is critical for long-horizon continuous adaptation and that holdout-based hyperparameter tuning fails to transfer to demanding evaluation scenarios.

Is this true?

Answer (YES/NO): NO